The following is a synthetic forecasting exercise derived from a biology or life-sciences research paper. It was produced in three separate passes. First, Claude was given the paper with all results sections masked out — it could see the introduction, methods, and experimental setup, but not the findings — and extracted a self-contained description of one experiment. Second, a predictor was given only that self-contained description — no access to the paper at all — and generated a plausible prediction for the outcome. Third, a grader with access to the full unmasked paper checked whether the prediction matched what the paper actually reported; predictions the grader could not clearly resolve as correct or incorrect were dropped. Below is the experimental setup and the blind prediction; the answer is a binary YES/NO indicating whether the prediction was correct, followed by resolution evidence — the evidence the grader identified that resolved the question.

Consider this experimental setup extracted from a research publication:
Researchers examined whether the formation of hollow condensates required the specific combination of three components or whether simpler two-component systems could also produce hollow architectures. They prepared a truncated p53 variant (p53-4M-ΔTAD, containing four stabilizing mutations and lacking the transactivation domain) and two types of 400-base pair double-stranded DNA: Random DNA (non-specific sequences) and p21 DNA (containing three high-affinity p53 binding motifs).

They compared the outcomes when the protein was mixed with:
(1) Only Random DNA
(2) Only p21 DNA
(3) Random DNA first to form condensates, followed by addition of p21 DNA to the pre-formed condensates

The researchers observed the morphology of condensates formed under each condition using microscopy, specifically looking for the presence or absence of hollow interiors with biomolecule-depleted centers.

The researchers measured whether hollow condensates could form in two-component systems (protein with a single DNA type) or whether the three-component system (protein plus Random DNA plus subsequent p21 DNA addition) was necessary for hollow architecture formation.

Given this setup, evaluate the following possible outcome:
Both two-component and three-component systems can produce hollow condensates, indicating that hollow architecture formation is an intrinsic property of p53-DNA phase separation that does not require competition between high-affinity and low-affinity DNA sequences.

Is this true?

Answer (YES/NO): NO